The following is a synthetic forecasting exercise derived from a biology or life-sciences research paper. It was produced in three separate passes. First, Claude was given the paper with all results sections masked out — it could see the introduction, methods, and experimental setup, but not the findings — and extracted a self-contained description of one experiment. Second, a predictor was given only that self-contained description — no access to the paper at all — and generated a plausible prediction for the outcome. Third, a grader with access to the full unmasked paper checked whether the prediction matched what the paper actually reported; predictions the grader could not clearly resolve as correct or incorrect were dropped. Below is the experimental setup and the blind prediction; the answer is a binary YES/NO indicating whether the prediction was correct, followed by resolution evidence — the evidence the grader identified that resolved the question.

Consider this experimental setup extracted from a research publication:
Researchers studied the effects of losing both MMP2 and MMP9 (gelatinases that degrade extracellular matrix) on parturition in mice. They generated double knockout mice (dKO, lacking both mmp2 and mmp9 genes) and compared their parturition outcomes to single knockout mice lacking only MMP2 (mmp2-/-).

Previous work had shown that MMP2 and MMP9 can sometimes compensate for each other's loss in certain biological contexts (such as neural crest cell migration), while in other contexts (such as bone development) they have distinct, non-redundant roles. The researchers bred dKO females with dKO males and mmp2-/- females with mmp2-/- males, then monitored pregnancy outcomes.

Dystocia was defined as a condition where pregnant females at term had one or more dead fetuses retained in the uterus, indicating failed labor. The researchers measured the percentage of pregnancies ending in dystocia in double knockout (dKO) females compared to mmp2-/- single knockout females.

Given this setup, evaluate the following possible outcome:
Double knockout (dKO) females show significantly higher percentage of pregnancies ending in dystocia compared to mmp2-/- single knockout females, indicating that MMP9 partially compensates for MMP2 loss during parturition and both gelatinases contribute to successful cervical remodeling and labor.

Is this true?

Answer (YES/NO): NO